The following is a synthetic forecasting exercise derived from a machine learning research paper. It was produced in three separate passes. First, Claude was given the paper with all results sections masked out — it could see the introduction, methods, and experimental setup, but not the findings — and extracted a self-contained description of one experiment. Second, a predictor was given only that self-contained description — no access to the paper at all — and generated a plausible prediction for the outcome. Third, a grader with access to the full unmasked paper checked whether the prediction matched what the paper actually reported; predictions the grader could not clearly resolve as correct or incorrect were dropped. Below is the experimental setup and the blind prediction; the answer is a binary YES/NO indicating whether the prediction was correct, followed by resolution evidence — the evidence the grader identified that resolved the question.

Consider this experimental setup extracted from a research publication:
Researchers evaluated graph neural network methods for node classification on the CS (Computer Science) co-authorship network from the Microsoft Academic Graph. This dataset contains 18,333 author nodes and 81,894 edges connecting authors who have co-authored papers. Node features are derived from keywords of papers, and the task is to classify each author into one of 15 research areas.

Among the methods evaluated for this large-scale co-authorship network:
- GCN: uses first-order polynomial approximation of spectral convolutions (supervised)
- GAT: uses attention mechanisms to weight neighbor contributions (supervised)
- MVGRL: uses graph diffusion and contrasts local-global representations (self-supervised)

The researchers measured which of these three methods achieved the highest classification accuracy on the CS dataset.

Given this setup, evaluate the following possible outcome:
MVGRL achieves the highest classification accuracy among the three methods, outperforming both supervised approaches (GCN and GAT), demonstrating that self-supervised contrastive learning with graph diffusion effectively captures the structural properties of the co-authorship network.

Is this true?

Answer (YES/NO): NO